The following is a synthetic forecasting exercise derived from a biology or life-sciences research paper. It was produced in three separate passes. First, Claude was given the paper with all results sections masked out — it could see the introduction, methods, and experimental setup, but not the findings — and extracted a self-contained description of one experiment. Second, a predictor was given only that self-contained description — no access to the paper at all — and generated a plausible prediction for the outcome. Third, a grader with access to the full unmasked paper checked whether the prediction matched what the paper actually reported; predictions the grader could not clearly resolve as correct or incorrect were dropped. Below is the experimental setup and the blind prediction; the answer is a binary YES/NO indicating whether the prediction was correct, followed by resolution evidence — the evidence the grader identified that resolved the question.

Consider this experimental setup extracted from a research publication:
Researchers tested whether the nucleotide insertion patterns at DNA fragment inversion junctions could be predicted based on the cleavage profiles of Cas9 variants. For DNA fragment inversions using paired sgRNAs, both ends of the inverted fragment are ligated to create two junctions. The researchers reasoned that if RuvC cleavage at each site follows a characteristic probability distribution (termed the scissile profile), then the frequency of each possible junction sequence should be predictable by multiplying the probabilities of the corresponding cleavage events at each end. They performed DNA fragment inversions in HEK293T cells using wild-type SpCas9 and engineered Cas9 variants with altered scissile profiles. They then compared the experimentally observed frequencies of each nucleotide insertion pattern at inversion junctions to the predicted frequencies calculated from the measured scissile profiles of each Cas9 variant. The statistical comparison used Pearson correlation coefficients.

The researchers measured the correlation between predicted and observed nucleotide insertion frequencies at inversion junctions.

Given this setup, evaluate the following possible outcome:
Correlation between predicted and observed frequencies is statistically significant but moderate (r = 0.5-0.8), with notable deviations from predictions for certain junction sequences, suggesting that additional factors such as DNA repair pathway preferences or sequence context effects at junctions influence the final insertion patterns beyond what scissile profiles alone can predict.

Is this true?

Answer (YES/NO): NO